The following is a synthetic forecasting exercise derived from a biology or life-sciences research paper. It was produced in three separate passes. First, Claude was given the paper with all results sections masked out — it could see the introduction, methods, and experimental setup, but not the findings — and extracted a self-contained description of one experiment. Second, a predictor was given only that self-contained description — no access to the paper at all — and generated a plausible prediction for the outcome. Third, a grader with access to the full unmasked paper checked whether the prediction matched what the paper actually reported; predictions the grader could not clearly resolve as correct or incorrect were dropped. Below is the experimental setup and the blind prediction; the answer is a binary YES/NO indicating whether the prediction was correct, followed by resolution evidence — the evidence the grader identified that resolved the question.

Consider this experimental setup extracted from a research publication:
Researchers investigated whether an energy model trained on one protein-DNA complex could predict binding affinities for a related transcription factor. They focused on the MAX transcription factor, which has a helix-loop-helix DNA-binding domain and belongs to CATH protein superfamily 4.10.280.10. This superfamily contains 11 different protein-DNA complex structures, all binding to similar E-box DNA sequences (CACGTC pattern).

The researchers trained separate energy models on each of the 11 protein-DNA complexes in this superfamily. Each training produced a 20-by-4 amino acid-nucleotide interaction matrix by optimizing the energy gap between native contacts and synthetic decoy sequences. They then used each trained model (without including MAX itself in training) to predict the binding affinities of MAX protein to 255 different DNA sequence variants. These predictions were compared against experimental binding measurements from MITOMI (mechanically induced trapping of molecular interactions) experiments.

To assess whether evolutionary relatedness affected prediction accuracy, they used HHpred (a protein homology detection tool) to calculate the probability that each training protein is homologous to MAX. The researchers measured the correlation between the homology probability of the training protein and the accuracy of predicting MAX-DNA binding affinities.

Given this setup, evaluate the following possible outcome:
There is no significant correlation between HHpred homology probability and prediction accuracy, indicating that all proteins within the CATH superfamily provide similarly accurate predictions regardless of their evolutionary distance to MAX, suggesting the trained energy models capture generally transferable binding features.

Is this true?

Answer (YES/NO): NO